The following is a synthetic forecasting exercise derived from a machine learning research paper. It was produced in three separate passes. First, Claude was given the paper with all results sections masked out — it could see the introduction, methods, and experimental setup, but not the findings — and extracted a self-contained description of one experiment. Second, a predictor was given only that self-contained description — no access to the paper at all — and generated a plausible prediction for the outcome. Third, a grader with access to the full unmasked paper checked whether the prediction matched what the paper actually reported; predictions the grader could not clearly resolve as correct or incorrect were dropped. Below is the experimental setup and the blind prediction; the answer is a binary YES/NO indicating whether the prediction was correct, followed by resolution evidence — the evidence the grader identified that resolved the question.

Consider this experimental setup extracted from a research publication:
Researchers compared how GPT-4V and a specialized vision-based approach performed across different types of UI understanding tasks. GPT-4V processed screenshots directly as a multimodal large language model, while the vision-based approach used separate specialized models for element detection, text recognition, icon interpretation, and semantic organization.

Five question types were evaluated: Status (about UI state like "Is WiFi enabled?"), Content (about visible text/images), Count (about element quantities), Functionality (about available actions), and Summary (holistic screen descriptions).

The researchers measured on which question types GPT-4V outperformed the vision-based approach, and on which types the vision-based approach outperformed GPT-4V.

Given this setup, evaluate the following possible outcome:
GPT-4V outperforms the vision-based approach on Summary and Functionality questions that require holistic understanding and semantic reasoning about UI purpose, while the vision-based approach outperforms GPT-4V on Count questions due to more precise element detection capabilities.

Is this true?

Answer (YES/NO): NO